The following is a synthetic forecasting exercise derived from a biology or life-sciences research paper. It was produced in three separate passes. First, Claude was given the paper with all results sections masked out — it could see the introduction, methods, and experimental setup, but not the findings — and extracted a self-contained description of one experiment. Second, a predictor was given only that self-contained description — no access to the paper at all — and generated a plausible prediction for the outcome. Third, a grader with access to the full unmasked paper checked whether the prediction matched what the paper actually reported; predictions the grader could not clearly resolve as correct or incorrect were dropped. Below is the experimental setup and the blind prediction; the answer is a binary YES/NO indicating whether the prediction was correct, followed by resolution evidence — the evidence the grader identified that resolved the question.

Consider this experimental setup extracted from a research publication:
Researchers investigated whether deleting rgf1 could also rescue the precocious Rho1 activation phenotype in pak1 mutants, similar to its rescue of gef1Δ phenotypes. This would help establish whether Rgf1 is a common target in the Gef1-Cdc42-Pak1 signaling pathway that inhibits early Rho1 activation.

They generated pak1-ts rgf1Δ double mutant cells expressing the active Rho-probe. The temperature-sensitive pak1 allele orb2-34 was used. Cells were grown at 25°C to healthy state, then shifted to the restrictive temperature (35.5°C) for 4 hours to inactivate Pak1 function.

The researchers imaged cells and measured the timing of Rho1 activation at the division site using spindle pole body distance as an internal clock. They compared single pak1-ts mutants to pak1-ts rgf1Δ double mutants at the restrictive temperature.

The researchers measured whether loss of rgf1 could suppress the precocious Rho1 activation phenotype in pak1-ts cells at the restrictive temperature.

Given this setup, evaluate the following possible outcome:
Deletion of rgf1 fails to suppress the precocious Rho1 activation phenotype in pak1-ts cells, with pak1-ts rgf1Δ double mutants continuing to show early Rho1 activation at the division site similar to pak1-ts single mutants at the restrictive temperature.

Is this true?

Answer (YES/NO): NO